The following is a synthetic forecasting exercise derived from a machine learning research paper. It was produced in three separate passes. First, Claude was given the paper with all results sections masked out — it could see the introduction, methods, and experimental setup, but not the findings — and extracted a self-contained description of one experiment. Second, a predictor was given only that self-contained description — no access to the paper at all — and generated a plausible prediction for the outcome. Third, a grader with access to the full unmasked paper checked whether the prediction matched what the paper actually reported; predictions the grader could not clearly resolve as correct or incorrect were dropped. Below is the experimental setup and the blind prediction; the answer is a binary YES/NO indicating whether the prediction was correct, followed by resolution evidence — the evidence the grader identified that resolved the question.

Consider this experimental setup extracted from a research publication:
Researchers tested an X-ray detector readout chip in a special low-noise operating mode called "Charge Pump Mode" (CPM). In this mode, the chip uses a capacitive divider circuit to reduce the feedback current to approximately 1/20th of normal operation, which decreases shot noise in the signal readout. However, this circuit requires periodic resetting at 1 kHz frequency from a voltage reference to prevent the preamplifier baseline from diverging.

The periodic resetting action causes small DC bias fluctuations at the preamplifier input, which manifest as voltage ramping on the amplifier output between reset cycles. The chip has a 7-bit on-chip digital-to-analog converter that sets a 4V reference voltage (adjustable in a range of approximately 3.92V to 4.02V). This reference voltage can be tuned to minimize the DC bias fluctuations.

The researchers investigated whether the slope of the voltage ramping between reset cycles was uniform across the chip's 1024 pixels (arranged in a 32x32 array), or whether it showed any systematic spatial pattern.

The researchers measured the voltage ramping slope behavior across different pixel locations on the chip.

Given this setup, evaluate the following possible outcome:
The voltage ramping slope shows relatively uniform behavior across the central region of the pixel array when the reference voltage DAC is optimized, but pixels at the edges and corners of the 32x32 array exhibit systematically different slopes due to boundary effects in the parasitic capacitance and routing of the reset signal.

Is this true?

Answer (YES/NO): NO